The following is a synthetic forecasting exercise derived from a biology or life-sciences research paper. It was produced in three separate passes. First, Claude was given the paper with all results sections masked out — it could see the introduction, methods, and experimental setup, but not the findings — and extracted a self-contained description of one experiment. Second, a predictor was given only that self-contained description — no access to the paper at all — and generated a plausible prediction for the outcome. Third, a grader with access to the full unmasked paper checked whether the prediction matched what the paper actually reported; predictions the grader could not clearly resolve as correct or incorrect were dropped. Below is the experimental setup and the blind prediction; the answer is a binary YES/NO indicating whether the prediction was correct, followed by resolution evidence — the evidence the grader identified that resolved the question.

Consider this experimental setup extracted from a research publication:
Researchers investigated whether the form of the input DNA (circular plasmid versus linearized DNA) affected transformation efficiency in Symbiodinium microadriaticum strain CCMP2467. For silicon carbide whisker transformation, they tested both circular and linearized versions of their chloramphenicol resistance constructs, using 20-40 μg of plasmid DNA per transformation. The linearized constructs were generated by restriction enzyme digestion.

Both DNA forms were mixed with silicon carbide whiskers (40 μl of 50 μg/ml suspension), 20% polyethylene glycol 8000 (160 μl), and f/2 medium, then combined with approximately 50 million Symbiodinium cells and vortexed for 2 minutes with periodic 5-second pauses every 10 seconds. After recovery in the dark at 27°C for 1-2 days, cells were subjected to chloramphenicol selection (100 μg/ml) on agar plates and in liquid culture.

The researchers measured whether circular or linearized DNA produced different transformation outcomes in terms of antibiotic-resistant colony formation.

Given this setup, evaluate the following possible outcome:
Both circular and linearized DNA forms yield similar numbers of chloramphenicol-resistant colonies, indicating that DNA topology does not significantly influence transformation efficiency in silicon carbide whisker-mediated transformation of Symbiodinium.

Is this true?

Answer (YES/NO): NO